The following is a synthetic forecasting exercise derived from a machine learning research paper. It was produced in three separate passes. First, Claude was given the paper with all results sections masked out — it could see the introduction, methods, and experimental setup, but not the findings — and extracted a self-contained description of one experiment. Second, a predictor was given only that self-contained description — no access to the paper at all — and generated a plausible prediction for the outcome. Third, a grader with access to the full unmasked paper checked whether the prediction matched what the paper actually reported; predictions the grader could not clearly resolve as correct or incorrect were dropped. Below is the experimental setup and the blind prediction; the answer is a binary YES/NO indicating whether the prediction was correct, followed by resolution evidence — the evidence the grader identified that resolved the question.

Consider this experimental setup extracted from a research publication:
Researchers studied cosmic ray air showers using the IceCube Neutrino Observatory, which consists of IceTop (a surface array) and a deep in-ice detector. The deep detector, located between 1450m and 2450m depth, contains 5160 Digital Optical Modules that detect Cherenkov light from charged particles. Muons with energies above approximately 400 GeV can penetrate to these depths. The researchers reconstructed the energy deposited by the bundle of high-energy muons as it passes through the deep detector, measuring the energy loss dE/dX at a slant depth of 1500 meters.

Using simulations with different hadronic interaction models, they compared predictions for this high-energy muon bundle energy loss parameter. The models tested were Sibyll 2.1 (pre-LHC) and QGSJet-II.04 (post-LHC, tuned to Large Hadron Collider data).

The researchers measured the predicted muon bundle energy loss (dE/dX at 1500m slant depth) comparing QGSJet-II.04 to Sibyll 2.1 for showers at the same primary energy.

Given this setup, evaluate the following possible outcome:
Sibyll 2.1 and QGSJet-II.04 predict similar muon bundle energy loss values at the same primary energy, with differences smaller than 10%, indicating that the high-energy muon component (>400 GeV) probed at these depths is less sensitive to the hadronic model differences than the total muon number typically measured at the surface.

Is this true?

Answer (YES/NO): NO